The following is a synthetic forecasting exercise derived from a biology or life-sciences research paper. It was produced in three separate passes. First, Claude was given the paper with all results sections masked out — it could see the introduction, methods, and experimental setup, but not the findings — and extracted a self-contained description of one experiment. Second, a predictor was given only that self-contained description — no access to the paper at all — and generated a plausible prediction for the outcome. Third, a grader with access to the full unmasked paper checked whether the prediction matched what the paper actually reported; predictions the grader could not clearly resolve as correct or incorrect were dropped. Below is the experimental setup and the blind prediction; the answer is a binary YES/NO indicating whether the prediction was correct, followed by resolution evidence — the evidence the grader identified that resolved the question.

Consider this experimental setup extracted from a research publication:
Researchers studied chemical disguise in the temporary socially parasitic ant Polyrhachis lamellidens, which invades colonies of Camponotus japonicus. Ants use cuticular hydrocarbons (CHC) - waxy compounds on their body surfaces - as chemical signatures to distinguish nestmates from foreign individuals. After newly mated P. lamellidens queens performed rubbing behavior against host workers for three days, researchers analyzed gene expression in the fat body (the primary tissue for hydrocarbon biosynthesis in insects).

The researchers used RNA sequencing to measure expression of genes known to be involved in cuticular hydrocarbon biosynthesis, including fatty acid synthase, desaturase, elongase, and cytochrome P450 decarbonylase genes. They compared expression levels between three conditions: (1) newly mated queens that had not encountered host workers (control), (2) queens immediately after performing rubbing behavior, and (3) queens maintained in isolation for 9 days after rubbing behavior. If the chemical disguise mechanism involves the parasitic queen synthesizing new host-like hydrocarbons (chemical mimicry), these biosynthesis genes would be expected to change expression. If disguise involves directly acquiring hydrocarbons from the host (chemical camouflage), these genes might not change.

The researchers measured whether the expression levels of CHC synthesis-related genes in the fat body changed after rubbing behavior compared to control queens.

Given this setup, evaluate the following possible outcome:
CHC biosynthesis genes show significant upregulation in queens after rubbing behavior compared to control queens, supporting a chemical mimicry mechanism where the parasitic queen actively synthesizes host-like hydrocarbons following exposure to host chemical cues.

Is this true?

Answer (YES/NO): NO